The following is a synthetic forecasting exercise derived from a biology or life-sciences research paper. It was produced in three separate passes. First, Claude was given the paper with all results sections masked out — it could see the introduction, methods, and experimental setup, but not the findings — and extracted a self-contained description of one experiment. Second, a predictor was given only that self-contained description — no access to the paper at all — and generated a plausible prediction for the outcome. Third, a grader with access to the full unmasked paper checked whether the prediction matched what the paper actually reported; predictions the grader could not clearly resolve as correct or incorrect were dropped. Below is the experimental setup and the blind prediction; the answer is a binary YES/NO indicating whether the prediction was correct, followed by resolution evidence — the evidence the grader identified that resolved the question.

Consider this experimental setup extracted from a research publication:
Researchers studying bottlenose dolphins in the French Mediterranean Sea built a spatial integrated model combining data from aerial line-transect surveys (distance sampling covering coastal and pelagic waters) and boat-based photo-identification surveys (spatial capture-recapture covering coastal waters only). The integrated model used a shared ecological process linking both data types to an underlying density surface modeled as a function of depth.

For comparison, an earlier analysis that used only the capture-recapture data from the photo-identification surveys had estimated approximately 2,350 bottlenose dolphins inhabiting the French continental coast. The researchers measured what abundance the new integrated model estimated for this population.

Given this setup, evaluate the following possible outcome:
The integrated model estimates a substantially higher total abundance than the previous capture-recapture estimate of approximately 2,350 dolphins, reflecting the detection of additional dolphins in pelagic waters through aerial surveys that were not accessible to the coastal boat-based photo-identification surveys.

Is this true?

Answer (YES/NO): NO